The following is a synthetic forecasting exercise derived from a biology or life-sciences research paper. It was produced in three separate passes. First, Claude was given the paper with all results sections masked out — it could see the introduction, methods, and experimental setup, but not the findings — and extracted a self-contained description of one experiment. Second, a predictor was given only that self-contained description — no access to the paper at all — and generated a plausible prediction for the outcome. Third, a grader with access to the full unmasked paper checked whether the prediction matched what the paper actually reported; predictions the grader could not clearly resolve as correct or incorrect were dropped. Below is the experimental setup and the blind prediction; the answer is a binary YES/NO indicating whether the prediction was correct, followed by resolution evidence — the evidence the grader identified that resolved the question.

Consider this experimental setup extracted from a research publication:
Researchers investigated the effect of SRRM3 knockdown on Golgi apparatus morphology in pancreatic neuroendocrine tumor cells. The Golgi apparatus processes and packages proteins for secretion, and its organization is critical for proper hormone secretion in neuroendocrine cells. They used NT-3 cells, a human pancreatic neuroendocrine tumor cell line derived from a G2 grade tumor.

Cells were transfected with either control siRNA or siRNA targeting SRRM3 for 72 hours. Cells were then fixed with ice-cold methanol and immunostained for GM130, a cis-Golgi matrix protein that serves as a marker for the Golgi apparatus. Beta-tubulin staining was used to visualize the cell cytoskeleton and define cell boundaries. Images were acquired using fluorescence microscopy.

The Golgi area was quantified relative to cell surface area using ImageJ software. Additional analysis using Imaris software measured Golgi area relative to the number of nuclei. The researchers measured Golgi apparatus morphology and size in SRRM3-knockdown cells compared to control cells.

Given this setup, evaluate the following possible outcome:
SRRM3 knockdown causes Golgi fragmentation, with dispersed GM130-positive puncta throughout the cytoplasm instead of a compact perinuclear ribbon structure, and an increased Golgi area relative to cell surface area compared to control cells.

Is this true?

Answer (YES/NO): NO